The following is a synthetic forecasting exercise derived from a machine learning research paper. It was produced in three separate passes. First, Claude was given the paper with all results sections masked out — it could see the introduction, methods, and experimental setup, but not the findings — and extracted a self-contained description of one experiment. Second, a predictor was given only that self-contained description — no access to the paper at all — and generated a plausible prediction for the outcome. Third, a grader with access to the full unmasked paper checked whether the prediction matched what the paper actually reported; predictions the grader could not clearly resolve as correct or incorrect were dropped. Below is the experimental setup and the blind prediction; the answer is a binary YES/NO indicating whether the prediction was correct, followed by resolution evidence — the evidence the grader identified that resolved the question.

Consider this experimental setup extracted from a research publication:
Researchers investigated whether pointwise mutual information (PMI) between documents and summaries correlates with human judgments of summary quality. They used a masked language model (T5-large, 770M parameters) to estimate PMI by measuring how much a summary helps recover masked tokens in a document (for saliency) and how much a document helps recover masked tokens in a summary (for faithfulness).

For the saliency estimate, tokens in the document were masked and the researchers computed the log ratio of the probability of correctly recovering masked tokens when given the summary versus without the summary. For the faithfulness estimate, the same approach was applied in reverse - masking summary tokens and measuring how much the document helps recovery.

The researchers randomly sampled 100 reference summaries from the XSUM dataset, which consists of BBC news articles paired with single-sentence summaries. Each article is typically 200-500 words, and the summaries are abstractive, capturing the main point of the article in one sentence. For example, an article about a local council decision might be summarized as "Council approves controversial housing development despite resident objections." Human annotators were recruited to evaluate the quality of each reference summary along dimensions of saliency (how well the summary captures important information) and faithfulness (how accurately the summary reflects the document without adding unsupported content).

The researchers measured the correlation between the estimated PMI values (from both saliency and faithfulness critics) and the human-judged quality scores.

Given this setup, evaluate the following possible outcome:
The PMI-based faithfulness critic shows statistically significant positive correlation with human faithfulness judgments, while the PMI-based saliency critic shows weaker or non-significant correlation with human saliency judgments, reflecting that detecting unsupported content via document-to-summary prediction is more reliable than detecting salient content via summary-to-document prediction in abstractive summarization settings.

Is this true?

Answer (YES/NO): NO